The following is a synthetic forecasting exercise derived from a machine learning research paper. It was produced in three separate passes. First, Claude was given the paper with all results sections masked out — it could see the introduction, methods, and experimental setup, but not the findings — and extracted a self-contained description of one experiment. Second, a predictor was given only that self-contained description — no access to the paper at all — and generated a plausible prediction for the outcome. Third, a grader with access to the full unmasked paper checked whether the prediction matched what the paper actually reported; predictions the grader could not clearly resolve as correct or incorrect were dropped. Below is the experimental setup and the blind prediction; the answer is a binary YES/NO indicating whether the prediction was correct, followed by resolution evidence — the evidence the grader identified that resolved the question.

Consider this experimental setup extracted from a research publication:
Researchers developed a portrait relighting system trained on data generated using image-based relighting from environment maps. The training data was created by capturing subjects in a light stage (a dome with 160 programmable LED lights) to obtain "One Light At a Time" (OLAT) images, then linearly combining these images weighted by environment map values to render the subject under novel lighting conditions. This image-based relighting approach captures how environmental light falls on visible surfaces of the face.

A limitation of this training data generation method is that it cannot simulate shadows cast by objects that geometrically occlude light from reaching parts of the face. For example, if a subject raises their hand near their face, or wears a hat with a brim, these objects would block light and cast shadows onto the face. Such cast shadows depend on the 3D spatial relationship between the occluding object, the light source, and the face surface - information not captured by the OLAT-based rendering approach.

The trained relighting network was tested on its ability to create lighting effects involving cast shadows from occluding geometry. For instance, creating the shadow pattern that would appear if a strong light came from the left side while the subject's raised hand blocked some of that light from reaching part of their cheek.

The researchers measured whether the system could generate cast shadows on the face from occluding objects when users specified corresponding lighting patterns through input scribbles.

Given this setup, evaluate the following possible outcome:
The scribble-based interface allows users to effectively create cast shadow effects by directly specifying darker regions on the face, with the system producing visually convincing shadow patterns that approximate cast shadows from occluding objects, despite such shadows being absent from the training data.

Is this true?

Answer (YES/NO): NO